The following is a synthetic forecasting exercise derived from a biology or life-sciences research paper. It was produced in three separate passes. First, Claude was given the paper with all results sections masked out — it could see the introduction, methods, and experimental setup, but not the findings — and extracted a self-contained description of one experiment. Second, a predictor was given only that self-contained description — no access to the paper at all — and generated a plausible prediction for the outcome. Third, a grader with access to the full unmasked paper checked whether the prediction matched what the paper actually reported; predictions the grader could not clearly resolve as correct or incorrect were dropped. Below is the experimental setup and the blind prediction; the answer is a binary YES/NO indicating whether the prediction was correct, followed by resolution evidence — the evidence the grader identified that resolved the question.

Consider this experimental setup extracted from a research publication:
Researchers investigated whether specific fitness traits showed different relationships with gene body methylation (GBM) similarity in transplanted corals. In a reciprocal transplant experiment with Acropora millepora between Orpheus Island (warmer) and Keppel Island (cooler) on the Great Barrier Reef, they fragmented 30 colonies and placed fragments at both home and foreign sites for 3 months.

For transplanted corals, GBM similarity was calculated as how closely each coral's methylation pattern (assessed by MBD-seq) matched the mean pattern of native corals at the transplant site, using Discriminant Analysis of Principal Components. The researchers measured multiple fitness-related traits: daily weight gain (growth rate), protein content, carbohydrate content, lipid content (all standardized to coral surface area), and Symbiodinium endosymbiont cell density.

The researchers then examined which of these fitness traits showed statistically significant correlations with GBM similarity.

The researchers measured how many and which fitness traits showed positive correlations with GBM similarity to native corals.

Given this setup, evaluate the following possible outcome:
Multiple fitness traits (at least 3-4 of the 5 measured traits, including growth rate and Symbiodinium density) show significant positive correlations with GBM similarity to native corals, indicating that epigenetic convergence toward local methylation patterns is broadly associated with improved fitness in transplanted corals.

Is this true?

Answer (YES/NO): YES